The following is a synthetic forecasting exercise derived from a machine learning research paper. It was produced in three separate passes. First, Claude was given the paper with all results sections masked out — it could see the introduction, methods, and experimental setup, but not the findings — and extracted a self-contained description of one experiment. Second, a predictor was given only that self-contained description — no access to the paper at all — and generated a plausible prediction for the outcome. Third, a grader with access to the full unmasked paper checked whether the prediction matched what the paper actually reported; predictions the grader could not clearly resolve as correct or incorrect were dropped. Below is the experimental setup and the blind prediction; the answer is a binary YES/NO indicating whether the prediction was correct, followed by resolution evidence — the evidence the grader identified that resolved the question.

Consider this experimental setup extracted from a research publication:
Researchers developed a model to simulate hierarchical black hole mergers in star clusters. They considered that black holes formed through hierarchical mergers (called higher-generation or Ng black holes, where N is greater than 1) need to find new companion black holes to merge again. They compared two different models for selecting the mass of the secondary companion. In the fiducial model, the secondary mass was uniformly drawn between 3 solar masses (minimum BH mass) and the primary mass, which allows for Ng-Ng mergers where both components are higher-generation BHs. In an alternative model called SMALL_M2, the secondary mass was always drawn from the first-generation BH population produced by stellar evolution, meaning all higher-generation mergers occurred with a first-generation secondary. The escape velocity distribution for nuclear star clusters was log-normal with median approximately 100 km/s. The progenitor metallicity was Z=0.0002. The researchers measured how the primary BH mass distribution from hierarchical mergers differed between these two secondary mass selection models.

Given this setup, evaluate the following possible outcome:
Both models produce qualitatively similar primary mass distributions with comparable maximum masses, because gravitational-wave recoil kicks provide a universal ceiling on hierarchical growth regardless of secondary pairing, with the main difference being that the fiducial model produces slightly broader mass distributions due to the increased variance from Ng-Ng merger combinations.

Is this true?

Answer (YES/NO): NO